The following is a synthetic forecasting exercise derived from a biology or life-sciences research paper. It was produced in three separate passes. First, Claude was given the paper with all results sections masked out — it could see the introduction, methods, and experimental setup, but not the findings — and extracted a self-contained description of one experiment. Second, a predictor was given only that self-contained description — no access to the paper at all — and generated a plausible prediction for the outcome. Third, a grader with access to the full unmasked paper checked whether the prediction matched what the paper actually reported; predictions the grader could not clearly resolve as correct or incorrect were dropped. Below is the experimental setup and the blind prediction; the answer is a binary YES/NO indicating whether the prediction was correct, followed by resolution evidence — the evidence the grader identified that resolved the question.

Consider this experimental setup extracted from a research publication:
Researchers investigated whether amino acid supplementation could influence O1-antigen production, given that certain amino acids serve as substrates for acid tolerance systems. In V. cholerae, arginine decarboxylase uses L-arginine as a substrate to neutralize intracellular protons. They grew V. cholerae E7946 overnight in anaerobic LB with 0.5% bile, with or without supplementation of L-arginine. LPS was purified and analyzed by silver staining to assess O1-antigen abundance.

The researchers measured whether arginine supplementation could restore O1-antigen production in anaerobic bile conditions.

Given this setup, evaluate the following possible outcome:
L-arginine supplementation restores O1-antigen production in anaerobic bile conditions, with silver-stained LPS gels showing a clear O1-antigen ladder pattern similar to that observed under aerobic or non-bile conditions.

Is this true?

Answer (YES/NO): YES